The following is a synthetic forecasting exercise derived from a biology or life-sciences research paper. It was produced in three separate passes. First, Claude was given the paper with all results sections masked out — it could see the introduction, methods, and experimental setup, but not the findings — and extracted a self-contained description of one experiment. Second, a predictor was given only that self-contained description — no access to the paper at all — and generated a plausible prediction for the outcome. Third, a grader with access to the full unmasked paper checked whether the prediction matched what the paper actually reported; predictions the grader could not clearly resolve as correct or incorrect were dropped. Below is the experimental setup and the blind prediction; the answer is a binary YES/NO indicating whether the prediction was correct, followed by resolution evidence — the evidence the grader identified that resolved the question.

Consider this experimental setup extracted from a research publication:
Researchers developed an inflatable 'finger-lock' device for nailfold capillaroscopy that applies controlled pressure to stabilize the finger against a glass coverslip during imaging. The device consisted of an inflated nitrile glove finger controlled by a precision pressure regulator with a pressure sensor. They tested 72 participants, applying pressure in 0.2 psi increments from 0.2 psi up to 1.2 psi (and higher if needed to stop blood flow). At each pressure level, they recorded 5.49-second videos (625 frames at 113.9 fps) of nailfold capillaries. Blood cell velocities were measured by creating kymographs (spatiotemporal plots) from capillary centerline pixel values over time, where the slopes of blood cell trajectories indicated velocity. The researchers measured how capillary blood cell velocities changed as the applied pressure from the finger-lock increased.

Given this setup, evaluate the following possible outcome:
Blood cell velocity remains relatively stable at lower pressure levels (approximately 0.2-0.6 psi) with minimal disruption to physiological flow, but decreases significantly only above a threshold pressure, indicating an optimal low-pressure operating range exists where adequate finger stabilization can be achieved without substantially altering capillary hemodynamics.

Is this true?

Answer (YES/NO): NO